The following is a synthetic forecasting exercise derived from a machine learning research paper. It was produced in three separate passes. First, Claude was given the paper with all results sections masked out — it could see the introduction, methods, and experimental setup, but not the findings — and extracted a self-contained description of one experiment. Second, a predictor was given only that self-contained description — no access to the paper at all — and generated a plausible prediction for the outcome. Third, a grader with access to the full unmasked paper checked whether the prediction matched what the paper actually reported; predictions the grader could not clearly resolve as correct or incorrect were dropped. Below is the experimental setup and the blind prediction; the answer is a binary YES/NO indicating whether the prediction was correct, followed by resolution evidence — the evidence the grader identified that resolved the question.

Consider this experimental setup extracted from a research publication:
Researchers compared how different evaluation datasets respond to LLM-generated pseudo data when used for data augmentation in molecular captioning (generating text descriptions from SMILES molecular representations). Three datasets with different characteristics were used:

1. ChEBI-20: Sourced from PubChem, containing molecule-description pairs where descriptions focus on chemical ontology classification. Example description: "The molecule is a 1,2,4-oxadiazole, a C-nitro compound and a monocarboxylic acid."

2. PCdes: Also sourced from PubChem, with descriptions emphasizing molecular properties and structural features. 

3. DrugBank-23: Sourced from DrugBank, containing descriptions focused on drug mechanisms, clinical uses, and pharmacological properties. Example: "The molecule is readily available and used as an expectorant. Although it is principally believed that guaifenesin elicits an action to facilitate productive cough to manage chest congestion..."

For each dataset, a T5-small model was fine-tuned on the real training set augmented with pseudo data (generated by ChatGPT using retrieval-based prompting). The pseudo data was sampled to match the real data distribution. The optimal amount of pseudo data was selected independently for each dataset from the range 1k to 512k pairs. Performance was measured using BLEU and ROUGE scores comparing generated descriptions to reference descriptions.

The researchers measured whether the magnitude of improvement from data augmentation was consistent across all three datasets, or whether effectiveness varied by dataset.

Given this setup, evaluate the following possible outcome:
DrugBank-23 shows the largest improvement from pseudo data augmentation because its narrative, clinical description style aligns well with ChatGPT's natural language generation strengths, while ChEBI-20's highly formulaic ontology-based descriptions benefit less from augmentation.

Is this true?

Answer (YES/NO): NO